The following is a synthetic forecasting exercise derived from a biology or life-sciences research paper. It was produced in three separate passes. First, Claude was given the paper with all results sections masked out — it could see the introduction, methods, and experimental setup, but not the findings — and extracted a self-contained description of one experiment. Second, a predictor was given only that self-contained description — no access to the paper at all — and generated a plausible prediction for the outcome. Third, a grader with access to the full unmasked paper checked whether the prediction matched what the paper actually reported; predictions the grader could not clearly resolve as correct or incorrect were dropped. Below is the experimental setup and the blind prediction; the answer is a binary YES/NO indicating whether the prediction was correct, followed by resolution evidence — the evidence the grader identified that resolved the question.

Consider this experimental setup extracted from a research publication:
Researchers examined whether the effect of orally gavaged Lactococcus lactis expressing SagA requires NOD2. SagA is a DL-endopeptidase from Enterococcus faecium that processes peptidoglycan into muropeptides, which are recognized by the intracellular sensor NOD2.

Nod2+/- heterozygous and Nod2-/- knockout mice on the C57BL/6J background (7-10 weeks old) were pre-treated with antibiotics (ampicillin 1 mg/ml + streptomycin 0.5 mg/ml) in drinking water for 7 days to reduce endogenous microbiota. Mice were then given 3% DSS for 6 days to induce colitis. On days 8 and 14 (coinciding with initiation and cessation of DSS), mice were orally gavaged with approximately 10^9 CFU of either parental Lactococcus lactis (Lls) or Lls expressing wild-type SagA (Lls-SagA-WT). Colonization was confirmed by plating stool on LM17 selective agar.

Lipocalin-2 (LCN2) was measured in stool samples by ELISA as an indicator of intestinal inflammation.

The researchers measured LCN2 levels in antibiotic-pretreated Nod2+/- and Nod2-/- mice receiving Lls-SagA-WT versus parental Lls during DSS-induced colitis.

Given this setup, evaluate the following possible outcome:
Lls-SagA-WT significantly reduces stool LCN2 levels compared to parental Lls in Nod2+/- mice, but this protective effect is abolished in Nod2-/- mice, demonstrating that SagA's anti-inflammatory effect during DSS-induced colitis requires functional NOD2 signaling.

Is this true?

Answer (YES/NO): YES